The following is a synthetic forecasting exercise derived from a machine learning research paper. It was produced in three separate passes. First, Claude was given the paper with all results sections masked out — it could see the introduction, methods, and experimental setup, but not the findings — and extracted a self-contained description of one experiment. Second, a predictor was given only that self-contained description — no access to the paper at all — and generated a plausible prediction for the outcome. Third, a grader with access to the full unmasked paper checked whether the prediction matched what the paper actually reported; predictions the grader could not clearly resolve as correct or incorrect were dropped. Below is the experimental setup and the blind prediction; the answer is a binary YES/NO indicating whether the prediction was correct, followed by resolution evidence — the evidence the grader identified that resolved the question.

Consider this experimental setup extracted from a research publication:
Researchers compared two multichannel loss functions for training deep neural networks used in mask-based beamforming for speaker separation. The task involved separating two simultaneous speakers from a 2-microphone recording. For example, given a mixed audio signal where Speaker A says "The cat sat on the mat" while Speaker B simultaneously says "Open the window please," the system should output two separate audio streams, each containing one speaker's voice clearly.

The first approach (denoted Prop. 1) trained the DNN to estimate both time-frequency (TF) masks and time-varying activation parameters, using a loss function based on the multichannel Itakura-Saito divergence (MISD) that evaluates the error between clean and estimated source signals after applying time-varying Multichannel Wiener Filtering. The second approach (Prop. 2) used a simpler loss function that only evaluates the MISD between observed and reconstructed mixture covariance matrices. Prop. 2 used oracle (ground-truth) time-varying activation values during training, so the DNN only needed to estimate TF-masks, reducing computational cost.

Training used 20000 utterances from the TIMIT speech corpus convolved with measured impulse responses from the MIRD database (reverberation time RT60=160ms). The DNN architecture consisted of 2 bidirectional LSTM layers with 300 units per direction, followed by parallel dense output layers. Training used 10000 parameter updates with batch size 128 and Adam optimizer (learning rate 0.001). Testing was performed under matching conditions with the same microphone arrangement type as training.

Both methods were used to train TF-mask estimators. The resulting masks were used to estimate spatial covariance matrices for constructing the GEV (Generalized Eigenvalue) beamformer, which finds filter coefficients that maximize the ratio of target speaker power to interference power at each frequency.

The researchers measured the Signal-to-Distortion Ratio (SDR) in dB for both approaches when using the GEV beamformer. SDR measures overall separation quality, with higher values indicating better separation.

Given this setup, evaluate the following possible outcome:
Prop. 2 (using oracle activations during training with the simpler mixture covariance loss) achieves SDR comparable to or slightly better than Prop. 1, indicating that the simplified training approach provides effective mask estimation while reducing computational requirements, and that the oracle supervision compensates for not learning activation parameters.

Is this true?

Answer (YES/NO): NO